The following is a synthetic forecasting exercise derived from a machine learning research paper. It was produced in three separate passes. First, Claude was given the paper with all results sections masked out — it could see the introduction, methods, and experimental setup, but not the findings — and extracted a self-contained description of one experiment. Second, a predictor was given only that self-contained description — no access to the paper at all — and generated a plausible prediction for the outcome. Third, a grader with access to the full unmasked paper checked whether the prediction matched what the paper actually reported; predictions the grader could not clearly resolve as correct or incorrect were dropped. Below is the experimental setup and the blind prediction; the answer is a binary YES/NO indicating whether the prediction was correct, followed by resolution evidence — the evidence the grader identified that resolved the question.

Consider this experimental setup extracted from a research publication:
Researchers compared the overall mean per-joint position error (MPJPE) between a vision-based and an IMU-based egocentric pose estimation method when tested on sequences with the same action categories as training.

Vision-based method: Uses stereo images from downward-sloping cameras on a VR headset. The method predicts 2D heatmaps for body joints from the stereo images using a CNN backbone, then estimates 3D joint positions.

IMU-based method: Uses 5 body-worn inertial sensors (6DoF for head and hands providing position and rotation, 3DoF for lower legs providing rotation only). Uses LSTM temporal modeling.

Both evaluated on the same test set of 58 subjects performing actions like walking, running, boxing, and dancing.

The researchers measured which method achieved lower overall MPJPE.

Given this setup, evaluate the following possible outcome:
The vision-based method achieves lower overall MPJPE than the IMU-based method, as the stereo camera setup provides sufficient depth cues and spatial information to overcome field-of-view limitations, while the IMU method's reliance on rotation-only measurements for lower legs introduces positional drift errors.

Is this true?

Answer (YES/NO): YES